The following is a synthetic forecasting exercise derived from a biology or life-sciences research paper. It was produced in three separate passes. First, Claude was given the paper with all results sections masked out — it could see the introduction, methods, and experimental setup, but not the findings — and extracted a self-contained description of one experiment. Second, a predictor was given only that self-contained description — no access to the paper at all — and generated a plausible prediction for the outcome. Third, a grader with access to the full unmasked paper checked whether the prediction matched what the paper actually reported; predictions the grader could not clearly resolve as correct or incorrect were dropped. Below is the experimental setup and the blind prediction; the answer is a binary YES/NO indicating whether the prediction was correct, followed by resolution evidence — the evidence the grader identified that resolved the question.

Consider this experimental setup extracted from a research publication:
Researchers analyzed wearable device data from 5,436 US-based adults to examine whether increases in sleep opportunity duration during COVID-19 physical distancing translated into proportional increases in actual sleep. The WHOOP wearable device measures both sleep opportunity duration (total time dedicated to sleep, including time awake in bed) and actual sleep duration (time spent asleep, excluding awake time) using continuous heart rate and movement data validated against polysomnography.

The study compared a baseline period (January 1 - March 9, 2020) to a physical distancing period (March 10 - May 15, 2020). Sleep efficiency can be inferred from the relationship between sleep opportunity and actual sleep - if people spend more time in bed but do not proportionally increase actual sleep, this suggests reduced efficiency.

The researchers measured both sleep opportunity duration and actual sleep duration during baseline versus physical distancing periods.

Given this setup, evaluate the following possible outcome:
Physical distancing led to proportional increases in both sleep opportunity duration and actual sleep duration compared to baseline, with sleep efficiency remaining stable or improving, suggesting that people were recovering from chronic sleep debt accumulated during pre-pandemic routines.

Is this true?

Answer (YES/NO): NO